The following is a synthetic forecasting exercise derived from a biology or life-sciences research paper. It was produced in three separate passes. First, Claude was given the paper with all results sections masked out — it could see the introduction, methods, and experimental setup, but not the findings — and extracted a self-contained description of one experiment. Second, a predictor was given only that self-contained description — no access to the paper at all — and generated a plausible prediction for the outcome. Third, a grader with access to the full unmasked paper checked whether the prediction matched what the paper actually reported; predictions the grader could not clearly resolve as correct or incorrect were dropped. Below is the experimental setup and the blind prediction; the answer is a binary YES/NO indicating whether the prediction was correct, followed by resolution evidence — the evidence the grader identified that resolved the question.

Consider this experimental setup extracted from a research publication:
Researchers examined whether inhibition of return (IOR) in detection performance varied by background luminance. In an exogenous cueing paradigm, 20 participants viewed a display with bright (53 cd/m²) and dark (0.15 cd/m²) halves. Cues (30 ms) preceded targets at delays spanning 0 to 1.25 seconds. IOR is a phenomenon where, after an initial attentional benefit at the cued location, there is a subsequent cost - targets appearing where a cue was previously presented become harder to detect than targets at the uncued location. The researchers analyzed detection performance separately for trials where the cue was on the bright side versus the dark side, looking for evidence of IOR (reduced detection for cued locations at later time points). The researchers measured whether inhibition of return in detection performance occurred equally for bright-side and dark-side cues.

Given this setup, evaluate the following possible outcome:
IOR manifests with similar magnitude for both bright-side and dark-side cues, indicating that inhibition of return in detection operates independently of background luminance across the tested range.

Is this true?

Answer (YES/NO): NO